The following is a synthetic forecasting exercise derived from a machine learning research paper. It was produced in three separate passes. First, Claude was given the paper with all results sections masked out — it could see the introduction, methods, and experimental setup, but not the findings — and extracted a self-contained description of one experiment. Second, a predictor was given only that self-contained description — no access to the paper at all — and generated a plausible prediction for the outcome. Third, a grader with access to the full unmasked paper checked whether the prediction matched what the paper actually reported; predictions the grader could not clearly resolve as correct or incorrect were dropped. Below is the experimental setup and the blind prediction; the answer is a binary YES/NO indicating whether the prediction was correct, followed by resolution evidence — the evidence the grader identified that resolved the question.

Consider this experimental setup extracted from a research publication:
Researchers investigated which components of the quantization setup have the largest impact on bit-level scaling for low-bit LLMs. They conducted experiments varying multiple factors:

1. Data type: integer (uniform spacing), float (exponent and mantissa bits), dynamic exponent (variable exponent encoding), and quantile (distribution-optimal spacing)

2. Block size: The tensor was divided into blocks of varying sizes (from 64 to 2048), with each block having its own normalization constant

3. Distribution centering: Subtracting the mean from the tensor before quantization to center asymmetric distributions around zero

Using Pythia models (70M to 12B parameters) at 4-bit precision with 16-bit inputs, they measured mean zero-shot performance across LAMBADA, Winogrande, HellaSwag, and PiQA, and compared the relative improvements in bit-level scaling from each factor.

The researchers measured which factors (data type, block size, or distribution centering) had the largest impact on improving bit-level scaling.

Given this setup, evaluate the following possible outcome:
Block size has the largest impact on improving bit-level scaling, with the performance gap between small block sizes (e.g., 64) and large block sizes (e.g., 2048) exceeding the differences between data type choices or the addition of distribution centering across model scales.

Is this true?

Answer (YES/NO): NO